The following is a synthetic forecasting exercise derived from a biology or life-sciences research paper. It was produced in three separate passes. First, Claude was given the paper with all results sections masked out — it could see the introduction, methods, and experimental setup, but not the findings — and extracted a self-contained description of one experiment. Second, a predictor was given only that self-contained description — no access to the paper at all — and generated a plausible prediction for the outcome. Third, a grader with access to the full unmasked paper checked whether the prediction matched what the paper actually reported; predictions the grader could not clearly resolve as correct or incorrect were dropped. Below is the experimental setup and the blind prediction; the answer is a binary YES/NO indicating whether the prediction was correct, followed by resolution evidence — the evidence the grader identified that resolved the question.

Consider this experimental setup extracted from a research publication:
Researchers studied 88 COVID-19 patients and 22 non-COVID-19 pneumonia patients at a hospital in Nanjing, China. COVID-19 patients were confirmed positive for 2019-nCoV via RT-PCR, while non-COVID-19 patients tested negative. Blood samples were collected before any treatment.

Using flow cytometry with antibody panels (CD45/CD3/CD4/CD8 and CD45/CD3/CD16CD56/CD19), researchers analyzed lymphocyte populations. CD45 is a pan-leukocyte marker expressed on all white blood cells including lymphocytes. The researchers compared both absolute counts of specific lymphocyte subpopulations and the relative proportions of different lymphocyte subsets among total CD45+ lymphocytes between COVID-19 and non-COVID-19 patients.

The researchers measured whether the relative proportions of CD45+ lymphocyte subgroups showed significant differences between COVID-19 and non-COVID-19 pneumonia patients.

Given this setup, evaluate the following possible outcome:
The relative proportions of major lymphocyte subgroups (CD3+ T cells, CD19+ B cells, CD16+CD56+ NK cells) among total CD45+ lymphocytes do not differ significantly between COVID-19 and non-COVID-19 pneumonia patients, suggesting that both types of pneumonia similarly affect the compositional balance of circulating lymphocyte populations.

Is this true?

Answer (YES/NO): NO